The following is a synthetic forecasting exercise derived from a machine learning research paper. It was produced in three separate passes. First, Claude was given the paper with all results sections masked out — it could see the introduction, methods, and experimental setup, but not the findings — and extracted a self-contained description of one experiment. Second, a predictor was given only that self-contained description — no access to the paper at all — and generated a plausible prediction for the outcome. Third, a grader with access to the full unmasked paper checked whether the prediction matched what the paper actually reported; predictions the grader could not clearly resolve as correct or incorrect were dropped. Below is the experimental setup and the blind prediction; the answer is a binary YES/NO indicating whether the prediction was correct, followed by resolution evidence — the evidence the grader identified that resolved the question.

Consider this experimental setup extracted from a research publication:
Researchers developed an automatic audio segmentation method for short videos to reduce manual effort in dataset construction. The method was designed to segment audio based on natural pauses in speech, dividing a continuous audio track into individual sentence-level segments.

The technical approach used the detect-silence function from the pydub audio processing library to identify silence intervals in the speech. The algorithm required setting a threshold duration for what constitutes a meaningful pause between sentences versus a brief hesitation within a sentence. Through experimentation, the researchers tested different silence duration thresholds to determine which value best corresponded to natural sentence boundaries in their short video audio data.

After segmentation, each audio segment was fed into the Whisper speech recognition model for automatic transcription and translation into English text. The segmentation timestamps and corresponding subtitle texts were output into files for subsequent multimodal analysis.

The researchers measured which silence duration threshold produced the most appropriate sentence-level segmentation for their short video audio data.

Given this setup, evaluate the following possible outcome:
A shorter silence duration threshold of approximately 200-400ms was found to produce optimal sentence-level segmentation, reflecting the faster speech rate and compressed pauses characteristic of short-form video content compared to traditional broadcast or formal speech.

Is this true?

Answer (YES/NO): NO